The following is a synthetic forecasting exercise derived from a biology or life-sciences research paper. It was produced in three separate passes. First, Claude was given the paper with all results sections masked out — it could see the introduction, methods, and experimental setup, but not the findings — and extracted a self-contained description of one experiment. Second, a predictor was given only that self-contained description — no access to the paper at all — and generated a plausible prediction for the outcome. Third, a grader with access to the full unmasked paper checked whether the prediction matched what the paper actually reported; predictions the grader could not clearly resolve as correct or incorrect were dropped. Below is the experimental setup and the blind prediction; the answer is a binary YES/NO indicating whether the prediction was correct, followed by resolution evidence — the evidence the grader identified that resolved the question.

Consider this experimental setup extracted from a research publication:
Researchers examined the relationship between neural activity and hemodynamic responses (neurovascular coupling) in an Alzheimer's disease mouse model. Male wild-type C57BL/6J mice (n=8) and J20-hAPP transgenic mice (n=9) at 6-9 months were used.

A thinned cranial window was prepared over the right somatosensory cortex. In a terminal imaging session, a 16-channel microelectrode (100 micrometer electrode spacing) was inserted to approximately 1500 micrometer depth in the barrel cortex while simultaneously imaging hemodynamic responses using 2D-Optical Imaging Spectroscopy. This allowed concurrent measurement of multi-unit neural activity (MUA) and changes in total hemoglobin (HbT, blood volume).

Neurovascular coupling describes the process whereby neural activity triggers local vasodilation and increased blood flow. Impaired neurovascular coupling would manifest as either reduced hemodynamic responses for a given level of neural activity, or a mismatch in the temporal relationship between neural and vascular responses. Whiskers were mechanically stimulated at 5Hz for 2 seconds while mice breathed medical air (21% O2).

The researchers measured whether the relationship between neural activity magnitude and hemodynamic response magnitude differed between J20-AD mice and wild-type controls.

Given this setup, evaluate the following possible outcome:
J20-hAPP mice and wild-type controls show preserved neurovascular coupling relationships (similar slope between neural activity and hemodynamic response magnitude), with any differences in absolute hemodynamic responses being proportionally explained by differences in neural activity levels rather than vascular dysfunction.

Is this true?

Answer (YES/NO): NO